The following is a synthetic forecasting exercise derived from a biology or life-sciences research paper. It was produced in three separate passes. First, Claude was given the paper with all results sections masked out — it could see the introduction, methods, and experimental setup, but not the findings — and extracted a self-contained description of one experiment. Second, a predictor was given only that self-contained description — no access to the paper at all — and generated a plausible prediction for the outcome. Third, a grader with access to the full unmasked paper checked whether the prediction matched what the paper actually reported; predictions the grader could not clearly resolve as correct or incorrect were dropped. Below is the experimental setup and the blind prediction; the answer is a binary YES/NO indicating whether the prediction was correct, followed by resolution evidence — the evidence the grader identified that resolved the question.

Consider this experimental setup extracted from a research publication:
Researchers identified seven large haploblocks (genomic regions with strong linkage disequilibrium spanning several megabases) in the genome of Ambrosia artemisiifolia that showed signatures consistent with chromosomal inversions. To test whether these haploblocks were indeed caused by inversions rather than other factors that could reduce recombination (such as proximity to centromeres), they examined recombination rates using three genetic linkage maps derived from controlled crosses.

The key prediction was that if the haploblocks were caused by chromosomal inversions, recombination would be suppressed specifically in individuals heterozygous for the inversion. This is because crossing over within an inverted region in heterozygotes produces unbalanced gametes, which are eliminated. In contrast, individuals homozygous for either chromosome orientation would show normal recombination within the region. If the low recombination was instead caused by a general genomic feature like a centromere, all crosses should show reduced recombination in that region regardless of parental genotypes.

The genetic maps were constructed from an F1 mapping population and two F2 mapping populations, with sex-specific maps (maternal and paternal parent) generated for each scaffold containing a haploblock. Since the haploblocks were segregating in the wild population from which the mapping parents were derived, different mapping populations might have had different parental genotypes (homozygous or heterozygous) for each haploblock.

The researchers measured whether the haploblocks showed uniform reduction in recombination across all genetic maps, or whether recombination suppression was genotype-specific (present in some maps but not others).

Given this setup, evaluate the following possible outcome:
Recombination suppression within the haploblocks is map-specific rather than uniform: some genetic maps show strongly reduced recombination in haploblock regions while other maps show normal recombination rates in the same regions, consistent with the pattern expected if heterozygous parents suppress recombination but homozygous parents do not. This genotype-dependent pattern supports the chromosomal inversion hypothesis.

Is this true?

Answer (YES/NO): YES